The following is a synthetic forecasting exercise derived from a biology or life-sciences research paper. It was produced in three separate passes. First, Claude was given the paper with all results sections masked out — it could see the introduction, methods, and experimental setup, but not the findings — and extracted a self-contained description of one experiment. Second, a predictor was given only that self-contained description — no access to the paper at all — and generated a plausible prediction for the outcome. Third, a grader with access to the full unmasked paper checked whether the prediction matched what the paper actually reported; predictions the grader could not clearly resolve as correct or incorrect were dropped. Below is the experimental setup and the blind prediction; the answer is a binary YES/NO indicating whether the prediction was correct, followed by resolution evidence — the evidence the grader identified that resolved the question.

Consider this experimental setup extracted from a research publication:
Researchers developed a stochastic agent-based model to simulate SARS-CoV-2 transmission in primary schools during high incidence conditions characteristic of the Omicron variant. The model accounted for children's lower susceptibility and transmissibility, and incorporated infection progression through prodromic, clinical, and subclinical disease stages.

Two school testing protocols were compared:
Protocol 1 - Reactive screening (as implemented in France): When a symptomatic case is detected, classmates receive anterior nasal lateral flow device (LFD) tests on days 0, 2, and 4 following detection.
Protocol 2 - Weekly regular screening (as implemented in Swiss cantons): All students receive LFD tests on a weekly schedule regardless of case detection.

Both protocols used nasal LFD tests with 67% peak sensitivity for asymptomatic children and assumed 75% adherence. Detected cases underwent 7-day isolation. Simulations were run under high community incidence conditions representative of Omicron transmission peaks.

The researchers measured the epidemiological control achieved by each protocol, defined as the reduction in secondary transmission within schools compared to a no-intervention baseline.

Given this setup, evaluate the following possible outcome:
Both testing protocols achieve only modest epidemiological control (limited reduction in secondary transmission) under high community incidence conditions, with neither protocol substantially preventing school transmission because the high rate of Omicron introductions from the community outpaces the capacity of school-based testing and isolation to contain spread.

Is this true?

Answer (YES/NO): NO